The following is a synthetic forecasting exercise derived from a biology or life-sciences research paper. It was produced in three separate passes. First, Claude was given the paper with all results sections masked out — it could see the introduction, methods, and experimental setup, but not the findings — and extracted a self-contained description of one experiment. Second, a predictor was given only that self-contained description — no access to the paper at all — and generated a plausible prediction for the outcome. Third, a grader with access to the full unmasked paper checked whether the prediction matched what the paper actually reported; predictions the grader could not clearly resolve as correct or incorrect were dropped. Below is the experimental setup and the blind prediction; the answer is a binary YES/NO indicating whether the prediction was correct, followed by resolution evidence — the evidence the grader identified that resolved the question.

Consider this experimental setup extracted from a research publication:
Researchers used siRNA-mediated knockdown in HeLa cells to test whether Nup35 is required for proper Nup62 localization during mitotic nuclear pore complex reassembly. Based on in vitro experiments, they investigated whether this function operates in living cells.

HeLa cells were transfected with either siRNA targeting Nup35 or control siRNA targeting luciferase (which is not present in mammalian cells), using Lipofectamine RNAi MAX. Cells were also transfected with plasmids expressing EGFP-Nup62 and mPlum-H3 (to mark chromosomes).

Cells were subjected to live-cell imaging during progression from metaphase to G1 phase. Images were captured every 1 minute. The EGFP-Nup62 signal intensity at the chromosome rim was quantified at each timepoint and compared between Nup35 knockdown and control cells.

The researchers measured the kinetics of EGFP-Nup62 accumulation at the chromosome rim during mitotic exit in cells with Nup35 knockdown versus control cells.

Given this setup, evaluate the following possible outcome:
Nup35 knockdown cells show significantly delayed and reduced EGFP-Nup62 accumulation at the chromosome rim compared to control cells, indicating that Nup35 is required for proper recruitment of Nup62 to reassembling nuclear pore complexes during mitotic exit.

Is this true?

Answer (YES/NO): YES